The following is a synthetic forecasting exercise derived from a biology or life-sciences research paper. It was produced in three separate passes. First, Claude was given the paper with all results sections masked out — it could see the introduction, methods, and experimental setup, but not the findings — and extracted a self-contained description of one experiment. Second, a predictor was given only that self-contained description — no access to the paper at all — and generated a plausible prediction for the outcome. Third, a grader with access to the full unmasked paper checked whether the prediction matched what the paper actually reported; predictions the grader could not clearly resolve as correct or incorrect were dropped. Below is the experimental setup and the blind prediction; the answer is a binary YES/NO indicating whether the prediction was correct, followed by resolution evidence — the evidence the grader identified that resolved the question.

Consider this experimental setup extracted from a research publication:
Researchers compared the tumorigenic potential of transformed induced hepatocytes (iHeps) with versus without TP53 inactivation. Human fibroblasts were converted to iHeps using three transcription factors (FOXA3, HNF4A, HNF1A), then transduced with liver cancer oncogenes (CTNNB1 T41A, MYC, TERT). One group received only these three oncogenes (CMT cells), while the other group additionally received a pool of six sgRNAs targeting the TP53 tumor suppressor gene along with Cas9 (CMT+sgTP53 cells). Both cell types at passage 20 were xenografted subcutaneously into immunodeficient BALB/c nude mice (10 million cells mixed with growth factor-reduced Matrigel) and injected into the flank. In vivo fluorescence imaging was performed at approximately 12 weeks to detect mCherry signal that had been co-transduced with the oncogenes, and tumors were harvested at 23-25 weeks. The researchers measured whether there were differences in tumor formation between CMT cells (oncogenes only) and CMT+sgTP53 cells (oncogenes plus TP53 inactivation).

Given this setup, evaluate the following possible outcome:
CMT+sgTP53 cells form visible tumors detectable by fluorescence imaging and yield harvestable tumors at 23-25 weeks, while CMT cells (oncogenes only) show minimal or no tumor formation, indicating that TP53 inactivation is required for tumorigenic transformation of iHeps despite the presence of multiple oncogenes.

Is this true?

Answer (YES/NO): NO